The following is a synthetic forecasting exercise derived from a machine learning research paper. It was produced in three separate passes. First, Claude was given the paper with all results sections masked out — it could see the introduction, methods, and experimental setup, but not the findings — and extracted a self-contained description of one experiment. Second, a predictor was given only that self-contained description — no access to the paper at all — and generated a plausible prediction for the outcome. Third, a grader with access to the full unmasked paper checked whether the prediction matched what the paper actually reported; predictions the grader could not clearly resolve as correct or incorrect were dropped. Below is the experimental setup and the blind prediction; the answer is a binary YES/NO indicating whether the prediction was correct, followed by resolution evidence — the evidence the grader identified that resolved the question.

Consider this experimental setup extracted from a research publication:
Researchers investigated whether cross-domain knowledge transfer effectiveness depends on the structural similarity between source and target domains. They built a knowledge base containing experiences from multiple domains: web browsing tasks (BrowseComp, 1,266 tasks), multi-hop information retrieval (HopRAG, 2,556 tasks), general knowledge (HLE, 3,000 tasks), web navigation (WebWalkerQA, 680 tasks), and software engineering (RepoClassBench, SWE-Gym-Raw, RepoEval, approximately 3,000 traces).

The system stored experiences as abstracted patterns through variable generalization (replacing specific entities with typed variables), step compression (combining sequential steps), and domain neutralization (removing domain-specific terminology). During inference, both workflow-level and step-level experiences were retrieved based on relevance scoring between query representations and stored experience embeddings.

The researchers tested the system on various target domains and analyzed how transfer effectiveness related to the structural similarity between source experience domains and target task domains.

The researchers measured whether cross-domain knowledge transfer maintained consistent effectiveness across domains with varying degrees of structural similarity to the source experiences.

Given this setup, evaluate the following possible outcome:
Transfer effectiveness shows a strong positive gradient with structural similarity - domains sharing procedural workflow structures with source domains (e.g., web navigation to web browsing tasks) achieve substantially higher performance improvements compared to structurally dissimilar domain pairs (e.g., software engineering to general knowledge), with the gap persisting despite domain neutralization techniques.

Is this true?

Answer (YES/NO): YES